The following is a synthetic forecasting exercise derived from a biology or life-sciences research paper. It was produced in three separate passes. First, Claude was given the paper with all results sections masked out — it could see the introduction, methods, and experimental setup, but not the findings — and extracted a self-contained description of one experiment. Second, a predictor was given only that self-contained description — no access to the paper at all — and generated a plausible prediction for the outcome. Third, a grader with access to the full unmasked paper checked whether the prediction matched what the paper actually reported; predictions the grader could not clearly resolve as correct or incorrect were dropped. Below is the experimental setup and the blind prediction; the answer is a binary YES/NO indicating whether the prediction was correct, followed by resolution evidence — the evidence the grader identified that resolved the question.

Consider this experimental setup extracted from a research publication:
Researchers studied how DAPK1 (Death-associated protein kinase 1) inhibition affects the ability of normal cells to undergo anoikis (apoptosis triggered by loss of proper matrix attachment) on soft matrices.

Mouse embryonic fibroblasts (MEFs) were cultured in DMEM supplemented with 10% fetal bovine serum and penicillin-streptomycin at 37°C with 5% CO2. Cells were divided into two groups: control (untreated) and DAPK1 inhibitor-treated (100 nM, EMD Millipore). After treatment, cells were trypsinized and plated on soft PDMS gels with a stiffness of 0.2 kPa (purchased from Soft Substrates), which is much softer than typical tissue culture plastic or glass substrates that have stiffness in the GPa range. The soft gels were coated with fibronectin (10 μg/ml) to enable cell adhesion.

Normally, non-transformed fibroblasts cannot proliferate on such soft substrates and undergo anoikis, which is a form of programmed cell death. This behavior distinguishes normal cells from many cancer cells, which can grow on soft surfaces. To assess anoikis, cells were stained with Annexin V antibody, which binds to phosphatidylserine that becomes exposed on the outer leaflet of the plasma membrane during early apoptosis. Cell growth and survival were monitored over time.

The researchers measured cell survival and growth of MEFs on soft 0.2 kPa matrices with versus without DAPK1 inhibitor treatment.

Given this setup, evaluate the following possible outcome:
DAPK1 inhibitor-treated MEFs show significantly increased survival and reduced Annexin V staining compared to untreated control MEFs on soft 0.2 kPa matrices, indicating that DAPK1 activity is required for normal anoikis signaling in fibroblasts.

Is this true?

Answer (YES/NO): YES